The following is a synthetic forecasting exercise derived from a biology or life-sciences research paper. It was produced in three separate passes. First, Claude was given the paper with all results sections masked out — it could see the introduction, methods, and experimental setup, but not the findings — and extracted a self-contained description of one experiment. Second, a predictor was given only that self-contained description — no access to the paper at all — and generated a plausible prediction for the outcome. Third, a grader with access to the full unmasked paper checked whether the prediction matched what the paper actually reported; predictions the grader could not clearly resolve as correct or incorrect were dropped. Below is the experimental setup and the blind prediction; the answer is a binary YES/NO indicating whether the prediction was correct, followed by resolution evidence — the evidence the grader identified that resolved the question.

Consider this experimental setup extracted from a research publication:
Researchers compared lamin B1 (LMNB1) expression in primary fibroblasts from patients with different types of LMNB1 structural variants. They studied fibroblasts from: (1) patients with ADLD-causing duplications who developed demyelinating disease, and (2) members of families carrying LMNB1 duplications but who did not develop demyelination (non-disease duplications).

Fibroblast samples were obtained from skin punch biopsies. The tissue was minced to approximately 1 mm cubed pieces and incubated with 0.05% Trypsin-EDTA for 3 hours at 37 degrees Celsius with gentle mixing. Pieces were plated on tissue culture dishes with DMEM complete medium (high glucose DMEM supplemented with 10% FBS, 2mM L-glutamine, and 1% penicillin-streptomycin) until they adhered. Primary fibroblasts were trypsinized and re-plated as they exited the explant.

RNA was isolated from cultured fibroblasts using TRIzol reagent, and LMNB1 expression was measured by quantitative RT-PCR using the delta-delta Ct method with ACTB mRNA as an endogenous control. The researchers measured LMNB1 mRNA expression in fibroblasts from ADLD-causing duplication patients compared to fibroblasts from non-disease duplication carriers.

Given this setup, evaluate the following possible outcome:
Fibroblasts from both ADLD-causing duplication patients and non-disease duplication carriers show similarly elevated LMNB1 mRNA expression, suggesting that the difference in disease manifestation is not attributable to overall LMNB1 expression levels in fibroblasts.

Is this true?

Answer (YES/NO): YES